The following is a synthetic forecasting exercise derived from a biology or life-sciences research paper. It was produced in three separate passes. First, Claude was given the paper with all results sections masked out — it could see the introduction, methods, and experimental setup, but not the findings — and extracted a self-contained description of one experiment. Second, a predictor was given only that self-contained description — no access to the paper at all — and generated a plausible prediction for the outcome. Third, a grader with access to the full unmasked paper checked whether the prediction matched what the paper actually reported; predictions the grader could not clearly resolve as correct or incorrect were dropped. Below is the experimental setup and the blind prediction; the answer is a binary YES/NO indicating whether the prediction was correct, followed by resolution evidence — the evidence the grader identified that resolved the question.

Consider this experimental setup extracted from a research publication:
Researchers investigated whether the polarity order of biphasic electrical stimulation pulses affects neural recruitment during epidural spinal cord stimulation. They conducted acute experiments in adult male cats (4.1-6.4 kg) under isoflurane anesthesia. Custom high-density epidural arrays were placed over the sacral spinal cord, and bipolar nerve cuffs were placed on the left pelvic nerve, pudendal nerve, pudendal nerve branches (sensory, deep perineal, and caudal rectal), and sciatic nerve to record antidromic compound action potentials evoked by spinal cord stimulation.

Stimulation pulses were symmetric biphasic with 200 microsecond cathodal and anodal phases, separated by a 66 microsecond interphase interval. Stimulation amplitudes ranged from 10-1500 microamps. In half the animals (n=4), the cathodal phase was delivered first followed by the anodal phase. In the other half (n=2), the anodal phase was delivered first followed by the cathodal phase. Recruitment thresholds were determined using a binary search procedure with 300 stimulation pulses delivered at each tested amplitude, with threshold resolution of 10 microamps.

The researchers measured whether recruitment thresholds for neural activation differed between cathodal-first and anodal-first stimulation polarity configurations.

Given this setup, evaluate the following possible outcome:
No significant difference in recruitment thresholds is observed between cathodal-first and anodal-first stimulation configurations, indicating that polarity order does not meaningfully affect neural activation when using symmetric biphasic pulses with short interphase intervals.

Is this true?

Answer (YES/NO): YES